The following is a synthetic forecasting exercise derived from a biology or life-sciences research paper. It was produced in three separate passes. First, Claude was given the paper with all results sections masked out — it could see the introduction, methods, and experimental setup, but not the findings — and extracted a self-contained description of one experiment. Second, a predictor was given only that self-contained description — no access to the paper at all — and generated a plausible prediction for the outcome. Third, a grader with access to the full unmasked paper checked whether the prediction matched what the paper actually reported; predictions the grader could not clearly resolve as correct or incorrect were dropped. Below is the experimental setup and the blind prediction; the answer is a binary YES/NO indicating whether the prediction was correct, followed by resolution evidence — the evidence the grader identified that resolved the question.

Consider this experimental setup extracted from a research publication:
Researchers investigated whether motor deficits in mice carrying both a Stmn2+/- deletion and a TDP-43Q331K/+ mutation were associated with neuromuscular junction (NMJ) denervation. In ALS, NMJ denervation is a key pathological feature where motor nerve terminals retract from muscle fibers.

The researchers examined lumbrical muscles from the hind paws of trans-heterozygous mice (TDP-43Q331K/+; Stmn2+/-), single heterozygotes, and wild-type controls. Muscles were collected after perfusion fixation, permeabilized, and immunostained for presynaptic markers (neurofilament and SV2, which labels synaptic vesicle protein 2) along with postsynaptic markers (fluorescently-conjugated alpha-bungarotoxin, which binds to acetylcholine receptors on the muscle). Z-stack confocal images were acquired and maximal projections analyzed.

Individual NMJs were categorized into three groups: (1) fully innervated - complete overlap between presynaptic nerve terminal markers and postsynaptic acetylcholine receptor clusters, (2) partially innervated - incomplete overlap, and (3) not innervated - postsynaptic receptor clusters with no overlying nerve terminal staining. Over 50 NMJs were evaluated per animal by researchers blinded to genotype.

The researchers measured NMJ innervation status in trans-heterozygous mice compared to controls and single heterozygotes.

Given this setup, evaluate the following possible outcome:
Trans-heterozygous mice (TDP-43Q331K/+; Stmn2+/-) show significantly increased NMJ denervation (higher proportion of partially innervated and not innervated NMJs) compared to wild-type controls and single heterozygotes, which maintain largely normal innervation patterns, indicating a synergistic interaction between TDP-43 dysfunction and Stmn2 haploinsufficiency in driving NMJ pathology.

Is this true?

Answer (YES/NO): NO